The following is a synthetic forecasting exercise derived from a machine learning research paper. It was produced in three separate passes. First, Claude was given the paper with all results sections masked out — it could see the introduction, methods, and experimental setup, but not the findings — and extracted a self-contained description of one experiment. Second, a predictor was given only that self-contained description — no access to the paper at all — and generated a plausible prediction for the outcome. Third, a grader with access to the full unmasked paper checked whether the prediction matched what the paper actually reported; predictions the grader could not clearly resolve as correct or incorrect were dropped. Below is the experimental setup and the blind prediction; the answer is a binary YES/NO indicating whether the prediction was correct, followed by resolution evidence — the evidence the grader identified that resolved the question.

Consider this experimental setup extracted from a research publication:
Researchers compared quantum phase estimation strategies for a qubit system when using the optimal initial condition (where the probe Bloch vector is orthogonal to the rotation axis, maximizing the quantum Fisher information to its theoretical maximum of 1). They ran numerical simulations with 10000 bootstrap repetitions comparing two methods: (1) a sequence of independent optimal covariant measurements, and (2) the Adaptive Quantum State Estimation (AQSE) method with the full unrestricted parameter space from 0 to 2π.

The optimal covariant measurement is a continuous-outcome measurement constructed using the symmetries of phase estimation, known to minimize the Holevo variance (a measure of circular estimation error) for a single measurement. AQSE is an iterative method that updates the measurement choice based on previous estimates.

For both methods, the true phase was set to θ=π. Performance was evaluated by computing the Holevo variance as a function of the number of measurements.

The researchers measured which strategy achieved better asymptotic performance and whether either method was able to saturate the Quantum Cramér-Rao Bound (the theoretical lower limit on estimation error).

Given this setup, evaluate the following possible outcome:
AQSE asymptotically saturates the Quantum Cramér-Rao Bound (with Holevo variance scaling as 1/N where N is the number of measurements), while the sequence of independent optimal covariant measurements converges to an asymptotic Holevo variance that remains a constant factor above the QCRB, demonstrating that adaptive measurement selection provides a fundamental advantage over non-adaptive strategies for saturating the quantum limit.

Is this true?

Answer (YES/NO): NO